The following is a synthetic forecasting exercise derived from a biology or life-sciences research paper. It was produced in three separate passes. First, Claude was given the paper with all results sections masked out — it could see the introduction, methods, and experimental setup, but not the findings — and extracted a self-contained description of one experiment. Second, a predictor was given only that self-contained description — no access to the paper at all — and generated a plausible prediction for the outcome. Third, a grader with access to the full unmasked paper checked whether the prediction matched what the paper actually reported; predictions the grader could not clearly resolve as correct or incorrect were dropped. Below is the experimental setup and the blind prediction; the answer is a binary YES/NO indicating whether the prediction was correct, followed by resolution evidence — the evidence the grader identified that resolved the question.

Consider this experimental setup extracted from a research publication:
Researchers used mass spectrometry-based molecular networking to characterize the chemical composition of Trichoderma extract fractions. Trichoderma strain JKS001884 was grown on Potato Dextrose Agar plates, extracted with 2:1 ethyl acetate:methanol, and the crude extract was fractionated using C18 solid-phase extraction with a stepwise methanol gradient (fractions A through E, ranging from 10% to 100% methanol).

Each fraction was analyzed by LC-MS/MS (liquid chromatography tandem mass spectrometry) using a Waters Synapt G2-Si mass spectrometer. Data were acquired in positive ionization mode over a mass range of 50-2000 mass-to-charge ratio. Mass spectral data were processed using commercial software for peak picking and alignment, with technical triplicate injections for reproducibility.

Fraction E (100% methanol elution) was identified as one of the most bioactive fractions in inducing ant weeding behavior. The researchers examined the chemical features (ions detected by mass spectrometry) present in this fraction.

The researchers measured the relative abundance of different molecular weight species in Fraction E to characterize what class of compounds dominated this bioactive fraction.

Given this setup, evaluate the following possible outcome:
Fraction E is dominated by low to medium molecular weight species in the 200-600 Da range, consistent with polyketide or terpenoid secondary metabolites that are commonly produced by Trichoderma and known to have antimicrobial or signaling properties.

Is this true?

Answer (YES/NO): NO